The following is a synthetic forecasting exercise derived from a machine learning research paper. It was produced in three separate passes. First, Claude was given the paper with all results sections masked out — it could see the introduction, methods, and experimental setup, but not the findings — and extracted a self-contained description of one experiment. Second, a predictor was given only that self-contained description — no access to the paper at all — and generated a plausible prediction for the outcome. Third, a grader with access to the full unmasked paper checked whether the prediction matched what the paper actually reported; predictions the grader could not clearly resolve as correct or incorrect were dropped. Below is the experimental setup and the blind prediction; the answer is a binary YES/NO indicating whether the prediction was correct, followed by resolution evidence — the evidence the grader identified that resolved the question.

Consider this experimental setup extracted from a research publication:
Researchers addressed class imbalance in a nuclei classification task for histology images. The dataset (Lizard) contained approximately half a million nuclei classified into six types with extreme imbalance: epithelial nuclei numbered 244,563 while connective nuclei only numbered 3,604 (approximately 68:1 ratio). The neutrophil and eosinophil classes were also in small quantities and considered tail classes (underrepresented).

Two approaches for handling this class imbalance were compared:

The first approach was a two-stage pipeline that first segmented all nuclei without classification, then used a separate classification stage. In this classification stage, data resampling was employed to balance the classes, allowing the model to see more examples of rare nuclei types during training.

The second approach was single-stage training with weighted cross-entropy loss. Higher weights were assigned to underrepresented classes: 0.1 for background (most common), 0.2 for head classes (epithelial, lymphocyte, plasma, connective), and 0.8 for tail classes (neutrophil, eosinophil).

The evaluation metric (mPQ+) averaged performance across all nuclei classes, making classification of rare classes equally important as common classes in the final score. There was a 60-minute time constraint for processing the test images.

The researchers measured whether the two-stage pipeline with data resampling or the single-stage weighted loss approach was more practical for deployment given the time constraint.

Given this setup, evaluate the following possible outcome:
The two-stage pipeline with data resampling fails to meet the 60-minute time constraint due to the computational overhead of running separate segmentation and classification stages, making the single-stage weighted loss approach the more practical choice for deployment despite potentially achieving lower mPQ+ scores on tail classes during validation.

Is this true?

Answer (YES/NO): YES